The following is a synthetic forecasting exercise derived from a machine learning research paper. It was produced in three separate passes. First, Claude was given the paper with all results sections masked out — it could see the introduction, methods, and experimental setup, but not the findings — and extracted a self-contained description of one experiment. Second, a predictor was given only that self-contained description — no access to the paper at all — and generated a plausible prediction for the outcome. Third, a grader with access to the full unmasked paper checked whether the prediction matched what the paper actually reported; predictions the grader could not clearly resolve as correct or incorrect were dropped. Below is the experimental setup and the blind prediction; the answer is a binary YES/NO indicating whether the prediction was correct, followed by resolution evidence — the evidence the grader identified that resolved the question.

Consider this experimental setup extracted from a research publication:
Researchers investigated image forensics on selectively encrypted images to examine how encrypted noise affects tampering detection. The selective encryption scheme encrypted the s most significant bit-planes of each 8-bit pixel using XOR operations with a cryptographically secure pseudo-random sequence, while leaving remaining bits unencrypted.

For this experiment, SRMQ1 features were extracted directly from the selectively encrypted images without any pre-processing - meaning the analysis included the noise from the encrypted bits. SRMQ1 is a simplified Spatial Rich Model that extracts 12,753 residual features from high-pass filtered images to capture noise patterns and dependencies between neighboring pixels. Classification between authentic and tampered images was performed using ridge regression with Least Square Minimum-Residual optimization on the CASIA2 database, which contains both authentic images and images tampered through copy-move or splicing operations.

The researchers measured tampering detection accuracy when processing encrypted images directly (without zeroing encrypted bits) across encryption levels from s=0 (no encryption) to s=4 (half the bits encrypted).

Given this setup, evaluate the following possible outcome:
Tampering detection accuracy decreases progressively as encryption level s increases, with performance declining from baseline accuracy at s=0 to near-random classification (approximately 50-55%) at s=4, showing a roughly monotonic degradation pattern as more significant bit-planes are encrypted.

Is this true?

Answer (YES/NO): NO